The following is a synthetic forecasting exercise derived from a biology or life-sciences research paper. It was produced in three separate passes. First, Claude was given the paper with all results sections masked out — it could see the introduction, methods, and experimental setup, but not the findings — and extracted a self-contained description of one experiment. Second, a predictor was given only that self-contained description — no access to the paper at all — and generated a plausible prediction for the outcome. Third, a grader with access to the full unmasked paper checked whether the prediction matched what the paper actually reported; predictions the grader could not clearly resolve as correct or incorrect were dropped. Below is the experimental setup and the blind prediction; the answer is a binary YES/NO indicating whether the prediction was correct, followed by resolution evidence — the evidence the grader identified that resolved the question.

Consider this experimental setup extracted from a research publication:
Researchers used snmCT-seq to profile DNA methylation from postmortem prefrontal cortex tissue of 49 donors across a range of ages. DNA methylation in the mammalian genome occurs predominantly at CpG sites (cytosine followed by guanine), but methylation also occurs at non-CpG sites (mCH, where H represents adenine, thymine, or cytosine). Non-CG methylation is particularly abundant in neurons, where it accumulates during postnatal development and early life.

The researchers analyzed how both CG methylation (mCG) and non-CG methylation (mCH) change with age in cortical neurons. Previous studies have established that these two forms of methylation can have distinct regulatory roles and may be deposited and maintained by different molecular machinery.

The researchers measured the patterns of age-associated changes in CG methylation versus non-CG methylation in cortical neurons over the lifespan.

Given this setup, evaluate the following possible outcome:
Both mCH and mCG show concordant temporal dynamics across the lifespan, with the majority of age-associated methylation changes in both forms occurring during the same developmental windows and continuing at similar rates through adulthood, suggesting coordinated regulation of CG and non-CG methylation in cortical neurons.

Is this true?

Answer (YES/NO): NO